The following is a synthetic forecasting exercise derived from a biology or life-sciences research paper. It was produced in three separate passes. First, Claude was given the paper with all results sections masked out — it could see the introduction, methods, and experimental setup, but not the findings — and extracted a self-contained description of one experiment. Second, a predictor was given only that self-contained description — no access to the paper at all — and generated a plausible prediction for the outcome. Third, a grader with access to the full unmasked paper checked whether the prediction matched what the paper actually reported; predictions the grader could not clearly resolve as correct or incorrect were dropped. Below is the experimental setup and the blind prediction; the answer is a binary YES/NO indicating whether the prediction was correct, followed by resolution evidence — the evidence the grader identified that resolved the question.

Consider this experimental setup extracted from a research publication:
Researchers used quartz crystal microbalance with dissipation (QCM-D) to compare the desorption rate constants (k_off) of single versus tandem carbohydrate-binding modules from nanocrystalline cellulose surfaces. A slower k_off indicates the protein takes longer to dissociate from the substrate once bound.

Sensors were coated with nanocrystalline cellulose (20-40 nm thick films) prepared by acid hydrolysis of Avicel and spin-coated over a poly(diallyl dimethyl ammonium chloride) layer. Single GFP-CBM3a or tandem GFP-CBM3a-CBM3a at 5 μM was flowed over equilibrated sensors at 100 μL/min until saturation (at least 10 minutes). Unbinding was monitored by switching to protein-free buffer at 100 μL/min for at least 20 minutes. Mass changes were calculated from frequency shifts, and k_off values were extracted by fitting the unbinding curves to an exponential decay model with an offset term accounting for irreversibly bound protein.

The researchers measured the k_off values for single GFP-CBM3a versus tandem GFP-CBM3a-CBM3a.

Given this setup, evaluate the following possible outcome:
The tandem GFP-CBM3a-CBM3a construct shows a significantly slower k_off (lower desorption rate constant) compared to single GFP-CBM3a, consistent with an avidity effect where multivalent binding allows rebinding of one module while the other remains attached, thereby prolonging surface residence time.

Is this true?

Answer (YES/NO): NO